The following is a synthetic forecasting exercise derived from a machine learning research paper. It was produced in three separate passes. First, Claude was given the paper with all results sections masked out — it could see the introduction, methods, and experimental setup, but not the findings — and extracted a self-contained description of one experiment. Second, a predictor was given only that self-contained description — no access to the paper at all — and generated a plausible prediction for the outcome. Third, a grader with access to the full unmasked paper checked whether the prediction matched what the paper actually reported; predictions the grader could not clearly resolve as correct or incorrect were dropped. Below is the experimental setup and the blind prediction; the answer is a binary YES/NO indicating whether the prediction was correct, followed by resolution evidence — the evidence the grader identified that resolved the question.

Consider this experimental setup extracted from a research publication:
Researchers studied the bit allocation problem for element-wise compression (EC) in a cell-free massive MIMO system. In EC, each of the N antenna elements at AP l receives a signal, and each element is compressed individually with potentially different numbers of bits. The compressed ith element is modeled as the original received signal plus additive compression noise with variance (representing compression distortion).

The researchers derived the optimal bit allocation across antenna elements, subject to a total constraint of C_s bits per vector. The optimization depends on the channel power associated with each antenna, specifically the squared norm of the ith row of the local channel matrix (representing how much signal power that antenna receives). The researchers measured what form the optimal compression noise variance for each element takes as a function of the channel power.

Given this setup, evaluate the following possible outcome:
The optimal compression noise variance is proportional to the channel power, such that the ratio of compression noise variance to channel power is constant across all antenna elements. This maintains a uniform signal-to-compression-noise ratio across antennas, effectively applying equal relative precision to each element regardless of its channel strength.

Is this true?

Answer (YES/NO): NO